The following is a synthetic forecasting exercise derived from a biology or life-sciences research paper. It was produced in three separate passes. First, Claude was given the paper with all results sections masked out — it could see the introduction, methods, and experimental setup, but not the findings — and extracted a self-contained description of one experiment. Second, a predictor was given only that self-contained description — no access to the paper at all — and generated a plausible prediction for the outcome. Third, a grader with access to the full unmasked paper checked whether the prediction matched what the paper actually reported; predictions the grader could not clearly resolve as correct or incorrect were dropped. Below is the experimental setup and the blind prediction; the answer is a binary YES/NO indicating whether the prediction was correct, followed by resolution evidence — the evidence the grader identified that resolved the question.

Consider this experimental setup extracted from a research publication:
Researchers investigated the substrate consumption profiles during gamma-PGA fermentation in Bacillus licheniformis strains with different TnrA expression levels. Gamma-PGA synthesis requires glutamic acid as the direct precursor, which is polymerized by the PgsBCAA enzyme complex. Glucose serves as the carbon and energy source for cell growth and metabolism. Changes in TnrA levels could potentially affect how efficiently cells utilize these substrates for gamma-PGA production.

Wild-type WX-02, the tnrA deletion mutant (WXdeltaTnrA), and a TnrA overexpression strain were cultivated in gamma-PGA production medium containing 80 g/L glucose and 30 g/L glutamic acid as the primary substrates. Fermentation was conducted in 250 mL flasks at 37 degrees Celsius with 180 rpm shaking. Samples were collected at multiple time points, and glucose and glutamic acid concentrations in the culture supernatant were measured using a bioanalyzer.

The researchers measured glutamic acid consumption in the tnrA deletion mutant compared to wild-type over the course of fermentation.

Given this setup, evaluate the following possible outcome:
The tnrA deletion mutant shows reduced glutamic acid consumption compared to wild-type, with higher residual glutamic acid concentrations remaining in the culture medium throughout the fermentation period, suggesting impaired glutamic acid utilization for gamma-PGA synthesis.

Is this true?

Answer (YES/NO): NO